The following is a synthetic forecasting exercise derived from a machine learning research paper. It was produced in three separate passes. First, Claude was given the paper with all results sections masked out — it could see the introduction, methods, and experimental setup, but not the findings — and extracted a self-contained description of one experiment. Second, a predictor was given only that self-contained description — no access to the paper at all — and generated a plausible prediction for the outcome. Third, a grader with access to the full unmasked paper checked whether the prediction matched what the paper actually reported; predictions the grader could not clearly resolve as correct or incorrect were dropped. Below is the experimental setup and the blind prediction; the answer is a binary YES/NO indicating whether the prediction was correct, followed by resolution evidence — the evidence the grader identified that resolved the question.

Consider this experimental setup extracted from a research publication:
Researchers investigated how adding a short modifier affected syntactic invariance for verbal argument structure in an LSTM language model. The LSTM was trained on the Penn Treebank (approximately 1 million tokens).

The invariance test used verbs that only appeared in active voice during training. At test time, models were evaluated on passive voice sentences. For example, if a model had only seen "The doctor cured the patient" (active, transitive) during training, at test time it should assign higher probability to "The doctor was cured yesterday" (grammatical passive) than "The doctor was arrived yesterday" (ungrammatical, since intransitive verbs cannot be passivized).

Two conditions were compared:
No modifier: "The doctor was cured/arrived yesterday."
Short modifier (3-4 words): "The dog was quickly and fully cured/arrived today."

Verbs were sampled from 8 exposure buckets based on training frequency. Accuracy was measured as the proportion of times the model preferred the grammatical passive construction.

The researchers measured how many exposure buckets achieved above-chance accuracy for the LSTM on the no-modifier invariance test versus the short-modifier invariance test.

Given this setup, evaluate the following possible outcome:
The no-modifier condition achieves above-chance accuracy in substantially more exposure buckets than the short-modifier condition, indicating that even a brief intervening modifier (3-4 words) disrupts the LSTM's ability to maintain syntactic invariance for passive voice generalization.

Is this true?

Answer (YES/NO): NO